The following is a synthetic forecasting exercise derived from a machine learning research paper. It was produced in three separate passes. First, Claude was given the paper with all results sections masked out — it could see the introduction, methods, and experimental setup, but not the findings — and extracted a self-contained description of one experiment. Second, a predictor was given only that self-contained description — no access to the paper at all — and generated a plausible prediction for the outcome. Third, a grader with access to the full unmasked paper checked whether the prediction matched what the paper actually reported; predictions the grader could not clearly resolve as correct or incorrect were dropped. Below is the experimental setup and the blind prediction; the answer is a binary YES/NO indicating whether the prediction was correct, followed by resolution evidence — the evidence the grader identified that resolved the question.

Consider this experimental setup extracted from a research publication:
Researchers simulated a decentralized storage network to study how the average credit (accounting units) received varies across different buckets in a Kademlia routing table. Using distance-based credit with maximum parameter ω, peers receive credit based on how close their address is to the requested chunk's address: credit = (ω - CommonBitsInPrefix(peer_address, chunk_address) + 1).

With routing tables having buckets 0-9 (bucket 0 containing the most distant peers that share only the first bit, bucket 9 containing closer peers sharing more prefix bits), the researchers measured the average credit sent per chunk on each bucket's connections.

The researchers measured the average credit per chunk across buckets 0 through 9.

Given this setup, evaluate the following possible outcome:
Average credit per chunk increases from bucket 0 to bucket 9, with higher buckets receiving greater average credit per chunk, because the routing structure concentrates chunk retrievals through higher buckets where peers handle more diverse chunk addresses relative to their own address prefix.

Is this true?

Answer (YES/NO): NO